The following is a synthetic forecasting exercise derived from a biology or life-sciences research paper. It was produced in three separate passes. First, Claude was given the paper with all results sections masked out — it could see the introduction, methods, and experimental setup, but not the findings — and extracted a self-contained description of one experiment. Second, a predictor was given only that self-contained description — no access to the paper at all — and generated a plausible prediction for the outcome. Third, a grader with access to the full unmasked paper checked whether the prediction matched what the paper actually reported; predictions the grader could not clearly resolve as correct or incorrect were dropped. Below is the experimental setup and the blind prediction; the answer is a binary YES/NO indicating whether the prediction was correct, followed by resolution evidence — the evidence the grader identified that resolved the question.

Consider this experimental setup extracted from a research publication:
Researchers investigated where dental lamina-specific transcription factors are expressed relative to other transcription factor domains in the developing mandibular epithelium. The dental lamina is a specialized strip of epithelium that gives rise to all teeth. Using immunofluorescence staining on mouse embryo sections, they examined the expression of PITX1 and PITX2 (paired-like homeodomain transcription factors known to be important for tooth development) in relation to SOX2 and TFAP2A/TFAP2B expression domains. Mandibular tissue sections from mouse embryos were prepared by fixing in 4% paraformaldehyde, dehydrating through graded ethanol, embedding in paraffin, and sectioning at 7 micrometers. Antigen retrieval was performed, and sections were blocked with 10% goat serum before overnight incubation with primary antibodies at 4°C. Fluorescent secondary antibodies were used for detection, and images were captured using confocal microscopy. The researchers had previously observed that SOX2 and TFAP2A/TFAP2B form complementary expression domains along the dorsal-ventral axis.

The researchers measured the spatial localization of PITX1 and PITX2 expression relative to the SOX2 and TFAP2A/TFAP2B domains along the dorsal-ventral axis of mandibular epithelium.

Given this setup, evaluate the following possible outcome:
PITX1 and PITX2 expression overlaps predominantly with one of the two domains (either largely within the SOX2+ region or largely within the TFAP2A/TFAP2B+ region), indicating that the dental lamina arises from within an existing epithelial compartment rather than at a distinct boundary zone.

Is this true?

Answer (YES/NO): NO